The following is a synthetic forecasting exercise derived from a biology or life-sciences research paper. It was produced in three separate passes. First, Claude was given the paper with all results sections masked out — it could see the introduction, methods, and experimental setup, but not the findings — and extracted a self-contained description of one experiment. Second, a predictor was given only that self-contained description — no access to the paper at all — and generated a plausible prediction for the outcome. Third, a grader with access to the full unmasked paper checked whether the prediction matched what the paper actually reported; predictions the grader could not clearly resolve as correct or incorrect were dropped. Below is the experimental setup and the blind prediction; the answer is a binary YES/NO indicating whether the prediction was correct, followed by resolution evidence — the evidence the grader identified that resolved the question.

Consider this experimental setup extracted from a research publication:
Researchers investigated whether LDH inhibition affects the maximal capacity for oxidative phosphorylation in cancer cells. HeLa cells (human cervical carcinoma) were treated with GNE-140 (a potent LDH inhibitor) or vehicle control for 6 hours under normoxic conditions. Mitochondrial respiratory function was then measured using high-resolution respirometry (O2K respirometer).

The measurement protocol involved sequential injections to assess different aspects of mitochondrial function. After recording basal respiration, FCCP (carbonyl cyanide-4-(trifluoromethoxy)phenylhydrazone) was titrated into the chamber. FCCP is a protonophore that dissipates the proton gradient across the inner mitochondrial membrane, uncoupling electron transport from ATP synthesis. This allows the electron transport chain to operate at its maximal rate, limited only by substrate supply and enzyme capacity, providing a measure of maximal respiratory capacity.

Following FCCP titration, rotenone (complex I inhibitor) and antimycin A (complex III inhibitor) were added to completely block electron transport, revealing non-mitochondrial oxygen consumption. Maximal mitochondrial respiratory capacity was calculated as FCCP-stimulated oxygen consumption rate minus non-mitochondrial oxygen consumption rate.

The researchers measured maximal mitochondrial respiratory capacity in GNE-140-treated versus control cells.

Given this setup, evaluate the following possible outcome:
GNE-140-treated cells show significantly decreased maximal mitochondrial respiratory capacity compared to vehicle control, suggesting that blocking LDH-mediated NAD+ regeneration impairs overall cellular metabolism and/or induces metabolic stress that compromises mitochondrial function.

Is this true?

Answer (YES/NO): YES